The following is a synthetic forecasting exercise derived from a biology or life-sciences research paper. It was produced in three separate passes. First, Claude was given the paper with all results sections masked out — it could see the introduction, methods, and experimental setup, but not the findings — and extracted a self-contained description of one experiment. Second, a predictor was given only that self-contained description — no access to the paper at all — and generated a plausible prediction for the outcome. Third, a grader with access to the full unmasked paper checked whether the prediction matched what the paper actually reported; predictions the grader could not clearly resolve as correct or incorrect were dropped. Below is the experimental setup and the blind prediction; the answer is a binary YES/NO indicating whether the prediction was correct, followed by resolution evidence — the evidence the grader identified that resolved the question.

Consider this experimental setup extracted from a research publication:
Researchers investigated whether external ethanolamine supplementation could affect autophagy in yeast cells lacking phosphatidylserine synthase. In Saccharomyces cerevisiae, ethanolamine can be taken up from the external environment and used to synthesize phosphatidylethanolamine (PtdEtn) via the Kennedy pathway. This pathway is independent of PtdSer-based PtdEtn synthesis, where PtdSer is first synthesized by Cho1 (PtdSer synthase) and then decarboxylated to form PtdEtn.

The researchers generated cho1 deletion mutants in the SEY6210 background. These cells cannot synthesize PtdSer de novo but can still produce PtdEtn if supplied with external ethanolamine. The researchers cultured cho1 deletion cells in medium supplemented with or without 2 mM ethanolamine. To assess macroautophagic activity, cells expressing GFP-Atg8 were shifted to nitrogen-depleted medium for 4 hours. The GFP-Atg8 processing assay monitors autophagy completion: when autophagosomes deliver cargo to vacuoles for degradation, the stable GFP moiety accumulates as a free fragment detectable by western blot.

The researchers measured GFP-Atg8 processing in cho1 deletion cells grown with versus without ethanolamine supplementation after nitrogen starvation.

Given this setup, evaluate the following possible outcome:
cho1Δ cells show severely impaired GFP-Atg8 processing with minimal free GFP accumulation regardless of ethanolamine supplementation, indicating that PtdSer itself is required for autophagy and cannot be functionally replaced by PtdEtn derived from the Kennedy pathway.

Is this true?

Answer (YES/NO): YES